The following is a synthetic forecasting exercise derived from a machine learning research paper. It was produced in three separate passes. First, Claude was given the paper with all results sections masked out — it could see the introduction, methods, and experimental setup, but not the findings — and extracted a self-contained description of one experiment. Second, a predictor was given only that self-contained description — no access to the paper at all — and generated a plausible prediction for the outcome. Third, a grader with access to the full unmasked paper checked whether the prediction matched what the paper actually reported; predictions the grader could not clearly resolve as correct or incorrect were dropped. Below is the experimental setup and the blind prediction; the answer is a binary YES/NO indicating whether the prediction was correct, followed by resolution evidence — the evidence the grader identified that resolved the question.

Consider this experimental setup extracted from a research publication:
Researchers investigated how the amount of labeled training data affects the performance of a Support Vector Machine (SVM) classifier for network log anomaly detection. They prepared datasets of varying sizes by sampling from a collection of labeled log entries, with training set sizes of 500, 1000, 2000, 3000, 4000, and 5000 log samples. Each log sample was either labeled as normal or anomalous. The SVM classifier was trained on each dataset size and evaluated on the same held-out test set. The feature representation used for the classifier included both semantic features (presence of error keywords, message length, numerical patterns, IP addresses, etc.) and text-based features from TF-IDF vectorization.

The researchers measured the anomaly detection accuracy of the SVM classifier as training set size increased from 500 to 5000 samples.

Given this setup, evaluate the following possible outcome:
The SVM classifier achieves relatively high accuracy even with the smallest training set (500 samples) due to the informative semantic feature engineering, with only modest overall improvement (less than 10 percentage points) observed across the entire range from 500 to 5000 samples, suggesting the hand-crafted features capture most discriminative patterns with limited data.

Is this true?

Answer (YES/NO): NO